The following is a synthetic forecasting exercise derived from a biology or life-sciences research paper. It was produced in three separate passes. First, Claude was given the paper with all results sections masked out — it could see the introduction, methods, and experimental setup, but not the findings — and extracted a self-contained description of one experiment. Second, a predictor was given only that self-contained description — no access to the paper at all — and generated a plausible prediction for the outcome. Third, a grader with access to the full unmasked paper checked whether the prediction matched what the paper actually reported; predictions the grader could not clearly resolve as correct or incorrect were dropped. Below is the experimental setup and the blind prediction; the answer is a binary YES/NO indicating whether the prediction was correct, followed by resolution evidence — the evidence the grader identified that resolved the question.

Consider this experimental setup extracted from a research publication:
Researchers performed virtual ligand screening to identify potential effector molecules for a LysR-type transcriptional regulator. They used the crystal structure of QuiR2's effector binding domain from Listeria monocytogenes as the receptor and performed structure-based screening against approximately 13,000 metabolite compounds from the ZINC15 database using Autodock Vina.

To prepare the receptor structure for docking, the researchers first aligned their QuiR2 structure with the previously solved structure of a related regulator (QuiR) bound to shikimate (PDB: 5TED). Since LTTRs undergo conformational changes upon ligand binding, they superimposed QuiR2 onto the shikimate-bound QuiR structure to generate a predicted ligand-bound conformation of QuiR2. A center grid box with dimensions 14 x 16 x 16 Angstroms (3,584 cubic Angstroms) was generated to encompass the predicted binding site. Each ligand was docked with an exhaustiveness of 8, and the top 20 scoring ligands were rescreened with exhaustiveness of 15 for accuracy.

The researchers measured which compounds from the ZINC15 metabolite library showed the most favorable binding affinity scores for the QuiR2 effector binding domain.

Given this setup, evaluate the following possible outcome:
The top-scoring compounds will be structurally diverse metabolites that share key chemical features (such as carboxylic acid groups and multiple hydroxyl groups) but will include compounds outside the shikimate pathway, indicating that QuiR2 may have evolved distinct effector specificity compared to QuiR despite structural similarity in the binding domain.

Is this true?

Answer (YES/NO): YES